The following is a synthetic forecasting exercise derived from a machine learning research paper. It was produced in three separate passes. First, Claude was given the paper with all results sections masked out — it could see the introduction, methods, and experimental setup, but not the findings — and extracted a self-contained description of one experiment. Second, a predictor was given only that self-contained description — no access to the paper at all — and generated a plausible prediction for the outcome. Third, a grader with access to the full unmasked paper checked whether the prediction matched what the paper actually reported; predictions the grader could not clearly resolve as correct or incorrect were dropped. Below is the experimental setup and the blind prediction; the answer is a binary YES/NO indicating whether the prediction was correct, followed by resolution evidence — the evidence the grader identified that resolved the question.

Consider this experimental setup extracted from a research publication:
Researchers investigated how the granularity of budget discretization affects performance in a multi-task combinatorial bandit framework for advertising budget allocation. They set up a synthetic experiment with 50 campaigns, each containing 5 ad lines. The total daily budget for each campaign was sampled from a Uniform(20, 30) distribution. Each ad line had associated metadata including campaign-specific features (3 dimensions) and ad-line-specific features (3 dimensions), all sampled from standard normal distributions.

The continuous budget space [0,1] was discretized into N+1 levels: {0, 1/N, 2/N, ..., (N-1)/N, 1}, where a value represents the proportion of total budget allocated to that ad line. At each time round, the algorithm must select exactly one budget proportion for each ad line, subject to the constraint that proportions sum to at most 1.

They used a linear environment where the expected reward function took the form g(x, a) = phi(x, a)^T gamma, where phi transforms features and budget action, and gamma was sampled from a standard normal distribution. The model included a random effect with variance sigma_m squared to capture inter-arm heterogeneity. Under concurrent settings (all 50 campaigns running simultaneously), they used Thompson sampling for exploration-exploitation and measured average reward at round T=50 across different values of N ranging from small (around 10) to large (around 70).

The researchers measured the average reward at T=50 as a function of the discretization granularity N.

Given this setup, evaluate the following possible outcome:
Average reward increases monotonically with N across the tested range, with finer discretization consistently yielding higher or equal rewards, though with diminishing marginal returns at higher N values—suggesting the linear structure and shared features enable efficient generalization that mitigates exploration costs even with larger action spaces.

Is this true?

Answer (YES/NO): NO